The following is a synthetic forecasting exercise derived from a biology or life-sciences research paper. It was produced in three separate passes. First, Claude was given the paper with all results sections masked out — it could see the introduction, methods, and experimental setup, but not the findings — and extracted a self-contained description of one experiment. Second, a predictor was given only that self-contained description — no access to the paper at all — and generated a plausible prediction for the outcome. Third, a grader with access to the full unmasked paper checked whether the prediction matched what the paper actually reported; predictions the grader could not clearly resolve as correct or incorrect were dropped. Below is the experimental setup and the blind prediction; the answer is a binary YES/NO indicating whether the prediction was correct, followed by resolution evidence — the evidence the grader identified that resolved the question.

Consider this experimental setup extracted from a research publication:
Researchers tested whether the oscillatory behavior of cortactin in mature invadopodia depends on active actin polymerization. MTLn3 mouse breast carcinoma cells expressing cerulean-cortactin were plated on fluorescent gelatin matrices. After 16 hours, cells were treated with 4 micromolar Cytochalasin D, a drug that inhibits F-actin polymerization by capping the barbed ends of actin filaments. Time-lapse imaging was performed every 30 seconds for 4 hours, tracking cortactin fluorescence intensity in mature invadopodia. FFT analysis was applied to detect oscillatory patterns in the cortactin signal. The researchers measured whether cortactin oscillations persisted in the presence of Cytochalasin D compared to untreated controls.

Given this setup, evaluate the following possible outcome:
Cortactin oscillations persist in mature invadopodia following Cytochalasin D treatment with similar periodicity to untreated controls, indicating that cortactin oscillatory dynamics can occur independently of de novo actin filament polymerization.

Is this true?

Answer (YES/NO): NO